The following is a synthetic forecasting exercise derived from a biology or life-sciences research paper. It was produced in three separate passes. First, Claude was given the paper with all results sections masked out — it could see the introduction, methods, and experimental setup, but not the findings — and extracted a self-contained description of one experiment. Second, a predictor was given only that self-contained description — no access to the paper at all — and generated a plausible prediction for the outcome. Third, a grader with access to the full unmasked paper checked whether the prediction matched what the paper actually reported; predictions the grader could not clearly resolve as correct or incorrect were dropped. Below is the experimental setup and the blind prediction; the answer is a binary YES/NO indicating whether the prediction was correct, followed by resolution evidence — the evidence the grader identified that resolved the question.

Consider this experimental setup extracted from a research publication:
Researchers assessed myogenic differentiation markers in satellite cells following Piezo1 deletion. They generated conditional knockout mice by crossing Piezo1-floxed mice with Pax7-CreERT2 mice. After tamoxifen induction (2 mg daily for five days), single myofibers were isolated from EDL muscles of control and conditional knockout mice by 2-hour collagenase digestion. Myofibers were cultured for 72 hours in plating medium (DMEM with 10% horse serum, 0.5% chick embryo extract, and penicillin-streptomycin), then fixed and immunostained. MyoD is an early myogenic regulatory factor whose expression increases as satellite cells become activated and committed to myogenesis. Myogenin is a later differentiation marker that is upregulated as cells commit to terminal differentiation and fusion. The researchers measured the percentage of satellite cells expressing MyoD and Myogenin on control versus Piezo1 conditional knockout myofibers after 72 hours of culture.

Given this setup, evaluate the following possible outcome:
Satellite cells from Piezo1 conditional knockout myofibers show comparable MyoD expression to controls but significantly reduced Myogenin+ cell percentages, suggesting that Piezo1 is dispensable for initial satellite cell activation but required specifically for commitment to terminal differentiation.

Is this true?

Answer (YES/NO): NO